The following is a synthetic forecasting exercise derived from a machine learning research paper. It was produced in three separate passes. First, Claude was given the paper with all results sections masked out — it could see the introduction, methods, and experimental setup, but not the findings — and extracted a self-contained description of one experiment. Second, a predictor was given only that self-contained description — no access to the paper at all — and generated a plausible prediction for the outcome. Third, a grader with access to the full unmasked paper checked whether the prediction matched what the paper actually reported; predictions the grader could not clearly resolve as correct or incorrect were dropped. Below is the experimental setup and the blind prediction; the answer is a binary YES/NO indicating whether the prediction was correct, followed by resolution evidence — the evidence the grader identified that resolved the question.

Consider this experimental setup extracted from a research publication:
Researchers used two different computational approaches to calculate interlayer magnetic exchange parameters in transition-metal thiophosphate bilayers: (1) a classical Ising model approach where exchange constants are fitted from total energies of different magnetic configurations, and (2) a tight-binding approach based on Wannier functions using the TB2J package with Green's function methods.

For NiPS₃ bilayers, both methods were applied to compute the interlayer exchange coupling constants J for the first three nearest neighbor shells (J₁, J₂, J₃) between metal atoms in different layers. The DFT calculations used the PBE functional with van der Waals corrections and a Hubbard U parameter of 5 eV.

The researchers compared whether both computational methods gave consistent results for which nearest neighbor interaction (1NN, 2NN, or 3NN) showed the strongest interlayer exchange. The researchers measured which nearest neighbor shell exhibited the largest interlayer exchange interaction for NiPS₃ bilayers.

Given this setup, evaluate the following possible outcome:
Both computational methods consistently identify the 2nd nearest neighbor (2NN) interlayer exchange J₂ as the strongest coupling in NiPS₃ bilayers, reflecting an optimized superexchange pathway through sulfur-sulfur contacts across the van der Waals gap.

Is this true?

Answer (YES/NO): NO